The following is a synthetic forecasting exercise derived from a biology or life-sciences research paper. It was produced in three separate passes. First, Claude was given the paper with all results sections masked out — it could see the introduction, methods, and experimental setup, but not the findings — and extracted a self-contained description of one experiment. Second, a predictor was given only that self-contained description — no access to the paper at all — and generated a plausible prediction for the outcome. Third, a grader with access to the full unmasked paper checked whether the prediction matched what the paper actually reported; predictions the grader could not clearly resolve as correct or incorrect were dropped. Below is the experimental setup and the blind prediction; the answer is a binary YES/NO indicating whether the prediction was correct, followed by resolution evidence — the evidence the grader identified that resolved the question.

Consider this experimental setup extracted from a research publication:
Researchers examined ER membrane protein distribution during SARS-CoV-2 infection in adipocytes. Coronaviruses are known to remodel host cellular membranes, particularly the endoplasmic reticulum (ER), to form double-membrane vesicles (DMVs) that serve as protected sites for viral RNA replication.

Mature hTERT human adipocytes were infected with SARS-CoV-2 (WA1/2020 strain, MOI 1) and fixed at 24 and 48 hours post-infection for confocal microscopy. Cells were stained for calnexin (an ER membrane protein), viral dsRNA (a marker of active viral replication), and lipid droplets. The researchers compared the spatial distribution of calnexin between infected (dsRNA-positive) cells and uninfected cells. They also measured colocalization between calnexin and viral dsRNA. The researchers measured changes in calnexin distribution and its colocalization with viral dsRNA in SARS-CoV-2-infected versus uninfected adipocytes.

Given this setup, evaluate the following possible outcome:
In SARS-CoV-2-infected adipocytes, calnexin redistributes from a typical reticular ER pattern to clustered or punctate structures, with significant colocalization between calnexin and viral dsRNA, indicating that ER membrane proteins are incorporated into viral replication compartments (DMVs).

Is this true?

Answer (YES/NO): YES